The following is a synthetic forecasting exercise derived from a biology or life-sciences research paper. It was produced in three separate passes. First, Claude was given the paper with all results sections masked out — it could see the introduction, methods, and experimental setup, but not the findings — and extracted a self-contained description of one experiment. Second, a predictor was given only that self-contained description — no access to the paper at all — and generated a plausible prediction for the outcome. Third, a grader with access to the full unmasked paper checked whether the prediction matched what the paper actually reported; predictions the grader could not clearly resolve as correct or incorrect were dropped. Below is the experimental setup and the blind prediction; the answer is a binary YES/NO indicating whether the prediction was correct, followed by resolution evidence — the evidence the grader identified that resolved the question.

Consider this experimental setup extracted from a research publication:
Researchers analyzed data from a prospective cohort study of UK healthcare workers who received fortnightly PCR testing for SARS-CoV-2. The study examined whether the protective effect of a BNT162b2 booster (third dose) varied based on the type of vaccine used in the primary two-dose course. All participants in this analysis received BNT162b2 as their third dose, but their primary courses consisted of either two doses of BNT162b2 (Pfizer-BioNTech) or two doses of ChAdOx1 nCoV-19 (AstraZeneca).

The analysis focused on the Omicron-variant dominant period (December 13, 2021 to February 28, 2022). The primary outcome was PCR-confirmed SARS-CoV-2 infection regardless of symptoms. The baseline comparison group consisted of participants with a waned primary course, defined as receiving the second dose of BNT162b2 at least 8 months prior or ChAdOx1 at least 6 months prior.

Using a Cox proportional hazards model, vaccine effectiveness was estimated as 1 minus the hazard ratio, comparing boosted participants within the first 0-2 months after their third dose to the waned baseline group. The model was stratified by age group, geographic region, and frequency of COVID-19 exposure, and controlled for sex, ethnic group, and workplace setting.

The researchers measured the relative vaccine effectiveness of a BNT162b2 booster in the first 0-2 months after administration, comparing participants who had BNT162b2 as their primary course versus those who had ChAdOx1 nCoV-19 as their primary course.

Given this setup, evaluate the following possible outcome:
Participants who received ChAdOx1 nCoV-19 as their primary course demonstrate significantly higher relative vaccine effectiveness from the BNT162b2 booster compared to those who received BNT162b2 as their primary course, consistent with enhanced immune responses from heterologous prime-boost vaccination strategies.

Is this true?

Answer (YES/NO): YES